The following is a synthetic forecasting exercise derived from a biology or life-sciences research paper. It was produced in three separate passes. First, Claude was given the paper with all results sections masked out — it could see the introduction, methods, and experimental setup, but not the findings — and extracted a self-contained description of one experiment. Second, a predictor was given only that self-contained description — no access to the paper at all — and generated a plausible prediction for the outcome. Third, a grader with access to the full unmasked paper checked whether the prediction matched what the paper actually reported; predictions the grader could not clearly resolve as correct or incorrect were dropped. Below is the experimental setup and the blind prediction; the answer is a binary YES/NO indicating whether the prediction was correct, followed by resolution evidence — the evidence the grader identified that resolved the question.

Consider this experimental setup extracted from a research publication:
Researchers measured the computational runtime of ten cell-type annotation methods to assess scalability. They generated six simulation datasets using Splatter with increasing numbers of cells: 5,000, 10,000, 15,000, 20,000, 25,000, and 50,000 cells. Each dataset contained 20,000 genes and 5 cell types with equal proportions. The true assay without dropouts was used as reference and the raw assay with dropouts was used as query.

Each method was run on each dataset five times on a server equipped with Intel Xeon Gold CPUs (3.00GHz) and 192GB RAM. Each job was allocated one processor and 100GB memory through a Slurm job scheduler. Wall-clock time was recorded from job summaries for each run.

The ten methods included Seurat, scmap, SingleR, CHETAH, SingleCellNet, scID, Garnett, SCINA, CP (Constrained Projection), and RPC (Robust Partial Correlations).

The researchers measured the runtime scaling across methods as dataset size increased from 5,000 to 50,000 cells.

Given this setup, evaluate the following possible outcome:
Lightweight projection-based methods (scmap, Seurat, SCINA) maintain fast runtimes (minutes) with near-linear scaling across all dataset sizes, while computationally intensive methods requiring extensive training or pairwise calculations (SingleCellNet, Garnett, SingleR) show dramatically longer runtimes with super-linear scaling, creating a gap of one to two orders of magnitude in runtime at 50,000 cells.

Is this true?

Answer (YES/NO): NO